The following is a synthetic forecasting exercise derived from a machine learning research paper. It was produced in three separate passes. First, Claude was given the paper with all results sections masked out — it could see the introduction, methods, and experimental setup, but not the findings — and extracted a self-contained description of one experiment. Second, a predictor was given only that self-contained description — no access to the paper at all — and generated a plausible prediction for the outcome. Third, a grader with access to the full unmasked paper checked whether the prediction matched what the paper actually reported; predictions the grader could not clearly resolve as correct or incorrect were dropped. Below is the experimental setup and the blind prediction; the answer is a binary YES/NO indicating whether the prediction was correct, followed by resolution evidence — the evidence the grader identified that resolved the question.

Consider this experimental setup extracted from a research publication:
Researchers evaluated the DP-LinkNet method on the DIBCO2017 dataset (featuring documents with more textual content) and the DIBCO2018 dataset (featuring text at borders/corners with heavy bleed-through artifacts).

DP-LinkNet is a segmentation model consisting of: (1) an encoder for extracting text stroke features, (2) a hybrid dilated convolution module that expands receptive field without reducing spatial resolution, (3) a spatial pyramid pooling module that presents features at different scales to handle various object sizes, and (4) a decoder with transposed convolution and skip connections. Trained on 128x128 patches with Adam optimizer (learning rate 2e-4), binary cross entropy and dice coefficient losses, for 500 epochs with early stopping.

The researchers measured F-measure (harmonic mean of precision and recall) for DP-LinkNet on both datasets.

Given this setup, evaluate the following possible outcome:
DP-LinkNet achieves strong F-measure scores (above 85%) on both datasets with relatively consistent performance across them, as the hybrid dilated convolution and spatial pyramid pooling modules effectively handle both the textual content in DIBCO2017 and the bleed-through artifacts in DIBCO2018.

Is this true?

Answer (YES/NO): NO